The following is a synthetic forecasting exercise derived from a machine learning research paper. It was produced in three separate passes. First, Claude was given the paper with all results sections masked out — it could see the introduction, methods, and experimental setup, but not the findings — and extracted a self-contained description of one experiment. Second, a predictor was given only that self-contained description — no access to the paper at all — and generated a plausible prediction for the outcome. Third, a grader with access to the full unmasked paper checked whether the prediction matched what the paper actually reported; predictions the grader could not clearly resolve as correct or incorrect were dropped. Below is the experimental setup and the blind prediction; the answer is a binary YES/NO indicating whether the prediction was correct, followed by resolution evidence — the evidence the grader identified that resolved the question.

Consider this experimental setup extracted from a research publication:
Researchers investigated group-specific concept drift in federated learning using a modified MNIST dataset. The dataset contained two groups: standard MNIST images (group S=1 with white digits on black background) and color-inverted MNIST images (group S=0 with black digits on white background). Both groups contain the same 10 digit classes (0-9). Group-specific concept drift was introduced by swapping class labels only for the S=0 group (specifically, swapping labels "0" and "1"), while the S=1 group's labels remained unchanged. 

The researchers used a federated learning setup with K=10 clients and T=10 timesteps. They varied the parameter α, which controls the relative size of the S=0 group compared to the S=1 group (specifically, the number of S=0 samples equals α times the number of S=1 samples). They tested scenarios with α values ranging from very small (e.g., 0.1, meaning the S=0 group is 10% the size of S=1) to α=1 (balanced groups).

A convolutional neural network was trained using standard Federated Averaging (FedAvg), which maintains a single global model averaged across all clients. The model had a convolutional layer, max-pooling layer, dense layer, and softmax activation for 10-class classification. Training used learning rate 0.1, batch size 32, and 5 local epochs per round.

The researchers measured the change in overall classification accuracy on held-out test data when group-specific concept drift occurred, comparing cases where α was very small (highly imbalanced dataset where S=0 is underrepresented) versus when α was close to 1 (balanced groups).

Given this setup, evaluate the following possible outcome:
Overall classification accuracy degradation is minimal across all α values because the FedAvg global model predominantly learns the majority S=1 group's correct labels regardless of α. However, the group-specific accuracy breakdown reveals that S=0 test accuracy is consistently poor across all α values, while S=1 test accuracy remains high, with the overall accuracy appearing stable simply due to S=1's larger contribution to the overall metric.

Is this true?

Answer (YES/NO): NO